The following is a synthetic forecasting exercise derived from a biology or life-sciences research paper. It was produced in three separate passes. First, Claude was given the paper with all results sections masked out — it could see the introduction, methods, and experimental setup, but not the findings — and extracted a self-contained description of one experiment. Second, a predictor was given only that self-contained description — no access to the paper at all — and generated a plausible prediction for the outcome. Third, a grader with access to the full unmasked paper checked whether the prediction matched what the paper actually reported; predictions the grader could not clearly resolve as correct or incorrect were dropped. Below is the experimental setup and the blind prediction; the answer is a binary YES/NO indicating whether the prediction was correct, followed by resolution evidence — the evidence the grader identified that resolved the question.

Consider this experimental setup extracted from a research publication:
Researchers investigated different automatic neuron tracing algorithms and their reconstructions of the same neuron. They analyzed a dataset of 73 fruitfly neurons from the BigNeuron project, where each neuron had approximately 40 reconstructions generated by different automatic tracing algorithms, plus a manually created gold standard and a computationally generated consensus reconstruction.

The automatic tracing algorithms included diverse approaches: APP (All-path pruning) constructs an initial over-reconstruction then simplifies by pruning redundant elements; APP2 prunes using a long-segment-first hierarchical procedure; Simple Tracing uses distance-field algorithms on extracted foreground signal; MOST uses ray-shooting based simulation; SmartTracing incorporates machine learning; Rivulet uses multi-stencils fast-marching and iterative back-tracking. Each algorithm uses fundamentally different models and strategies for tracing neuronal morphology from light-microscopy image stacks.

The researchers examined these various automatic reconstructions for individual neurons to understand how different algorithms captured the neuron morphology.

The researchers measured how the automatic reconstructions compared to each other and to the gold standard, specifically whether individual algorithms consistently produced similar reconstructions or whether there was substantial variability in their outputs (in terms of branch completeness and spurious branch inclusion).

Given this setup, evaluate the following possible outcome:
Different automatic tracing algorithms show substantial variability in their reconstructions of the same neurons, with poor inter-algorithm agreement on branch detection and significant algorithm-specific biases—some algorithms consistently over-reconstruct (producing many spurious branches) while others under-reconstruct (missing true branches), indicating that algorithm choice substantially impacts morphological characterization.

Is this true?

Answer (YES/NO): YES